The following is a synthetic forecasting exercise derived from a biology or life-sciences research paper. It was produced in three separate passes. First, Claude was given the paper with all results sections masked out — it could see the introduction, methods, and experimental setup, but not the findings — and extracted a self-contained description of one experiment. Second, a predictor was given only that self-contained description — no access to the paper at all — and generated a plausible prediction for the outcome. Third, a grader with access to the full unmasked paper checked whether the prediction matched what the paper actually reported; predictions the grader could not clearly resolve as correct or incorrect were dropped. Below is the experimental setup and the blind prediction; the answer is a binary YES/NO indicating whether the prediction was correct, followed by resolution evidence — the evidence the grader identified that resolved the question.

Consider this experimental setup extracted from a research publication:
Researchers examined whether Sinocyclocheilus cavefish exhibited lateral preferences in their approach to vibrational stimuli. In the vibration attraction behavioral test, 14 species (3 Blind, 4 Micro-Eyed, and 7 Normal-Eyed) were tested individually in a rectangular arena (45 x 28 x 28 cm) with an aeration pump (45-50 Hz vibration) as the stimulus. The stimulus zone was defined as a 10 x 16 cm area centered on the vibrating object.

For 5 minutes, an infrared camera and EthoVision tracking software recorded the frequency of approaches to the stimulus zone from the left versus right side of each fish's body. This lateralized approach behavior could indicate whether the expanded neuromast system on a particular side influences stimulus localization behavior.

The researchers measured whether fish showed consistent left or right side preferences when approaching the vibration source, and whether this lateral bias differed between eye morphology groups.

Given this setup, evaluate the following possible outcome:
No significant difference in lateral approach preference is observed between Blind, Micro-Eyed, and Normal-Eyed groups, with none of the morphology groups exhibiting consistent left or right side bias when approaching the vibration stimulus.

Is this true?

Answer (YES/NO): NO